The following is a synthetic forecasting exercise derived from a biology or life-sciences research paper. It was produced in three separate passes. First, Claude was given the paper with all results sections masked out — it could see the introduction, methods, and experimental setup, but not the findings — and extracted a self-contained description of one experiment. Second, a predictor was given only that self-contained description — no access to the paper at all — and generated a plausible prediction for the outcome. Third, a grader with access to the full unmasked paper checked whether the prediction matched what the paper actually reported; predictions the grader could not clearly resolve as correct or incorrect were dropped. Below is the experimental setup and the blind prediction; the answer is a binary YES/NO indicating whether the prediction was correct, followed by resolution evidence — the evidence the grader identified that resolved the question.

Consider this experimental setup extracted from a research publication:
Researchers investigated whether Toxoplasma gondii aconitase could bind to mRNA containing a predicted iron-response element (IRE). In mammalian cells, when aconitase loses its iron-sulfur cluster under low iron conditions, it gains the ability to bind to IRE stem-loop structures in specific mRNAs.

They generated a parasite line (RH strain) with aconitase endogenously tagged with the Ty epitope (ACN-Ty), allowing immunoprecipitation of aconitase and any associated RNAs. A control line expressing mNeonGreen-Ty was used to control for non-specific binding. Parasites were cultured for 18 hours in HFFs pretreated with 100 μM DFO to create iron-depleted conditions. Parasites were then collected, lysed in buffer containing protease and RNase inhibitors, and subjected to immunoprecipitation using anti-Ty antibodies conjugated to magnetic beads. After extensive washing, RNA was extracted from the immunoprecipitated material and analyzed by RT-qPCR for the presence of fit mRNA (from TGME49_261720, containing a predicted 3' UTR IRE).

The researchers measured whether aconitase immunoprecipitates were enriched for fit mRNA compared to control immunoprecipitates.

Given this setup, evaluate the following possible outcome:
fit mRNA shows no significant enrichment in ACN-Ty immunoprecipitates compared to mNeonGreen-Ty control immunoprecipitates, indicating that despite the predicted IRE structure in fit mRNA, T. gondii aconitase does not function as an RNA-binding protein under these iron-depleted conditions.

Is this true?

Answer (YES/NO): NO